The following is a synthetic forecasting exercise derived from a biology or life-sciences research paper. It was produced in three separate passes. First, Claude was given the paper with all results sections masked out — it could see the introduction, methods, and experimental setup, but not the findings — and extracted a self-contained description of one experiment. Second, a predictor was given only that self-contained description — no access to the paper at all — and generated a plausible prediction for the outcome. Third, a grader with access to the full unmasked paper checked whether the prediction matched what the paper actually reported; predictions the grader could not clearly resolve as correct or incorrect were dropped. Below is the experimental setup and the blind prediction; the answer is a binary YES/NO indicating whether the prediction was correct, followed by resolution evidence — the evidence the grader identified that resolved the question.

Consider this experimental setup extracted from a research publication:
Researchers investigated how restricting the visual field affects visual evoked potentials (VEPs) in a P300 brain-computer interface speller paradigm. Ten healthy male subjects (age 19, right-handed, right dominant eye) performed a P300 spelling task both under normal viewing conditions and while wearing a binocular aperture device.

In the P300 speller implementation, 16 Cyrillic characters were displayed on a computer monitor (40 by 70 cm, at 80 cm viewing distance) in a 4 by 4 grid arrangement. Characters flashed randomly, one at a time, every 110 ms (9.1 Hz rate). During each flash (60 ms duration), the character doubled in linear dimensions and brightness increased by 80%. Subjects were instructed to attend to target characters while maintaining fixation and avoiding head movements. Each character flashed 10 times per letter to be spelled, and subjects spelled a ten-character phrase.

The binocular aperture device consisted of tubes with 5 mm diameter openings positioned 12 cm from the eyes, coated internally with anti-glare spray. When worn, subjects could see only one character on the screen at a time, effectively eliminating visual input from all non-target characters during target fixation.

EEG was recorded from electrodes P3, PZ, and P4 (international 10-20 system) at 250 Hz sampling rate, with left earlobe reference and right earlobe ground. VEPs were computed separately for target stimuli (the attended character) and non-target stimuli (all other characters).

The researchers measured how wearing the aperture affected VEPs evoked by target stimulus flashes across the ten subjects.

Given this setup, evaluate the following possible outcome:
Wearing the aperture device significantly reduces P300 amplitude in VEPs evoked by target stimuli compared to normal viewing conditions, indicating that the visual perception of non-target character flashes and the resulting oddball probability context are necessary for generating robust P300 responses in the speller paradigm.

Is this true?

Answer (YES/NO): NO